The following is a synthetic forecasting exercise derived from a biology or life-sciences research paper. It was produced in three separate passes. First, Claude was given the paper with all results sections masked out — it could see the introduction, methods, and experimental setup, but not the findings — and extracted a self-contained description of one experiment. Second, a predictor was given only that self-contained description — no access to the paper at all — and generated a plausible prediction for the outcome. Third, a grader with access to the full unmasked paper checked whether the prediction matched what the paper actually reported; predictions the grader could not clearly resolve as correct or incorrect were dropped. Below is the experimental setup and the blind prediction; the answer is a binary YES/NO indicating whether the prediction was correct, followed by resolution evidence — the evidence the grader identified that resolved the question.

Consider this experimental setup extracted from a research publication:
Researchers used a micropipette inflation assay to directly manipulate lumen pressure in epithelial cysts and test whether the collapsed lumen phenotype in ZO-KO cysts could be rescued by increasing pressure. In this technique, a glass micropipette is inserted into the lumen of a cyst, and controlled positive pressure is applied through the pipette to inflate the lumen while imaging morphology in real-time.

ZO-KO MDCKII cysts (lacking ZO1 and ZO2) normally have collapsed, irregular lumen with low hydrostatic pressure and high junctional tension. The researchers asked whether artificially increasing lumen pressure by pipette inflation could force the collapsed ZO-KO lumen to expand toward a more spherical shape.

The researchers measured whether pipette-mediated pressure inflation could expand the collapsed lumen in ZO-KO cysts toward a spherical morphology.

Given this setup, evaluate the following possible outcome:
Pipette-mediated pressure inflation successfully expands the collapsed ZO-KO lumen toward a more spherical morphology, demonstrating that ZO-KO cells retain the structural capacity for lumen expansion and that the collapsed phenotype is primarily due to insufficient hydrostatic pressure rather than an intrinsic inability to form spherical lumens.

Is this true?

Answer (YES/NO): NO